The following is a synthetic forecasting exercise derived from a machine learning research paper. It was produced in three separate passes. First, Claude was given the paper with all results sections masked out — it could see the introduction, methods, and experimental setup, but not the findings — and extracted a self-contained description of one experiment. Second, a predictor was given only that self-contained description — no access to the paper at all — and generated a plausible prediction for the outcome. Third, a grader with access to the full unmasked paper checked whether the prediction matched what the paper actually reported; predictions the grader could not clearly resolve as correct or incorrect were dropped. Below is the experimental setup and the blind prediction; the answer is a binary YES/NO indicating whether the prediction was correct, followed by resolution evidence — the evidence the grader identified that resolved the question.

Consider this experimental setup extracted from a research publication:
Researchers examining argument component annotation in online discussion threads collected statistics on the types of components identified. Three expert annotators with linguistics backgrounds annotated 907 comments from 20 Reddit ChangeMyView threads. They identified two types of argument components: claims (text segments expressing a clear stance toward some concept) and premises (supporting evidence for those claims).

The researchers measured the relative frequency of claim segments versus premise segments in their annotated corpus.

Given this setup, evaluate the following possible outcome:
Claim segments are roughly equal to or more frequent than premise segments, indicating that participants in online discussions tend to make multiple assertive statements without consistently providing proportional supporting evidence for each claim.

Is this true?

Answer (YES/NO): NO